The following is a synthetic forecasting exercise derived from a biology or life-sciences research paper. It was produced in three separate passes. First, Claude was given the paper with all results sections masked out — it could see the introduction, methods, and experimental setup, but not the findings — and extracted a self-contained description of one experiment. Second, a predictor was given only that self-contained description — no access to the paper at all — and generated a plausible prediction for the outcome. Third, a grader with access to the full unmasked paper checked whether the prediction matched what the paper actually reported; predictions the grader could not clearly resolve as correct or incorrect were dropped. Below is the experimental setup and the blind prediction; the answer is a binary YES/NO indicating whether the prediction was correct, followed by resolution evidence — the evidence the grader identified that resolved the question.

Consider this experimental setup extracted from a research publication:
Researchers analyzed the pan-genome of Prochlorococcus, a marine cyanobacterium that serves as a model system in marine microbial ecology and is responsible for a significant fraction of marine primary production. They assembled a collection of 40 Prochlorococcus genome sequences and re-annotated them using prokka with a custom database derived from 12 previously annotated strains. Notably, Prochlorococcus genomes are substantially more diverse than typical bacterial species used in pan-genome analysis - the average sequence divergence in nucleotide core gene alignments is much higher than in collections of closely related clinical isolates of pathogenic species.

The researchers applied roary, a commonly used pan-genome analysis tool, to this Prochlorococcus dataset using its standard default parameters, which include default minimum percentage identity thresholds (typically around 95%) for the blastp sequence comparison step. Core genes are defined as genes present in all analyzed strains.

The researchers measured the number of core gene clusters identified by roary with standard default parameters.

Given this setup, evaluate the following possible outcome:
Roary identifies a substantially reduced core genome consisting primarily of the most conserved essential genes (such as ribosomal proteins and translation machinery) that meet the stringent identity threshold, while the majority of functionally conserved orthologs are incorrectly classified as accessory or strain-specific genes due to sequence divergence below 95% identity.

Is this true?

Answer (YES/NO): NO